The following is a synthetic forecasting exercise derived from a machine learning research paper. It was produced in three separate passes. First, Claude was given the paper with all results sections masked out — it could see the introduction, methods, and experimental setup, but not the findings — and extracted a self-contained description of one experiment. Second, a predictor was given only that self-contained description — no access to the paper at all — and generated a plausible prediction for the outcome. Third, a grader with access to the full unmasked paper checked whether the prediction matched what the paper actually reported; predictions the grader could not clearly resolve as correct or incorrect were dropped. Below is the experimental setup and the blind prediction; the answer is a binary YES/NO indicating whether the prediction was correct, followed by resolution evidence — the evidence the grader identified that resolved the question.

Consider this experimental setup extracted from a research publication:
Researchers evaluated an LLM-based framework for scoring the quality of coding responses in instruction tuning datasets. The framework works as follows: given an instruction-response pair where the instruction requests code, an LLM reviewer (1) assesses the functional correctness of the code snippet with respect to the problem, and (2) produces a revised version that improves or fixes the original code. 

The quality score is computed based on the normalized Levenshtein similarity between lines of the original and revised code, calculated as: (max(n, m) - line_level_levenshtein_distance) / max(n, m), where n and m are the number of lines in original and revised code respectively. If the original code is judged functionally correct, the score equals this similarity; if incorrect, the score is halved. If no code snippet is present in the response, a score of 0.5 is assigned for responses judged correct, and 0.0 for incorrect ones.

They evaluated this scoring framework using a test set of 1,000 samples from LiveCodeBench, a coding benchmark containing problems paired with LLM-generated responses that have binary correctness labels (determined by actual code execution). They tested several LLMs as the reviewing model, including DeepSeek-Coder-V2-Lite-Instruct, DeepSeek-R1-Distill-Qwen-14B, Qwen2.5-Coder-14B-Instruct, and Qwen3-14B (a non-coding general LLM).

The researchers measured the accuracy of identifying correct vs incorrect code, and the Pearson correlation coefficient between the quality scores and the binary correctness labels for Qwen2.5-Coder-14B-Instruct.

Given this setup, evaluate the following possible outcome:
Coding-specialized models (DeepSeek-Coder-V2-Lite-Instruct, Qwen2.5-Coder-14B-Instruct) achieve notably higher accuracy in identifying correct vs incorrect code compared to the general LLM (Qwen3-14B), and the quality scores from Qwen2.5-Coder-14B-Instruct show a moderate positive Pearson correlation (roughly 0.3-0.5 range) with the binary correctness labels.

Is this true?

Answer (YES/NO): NO